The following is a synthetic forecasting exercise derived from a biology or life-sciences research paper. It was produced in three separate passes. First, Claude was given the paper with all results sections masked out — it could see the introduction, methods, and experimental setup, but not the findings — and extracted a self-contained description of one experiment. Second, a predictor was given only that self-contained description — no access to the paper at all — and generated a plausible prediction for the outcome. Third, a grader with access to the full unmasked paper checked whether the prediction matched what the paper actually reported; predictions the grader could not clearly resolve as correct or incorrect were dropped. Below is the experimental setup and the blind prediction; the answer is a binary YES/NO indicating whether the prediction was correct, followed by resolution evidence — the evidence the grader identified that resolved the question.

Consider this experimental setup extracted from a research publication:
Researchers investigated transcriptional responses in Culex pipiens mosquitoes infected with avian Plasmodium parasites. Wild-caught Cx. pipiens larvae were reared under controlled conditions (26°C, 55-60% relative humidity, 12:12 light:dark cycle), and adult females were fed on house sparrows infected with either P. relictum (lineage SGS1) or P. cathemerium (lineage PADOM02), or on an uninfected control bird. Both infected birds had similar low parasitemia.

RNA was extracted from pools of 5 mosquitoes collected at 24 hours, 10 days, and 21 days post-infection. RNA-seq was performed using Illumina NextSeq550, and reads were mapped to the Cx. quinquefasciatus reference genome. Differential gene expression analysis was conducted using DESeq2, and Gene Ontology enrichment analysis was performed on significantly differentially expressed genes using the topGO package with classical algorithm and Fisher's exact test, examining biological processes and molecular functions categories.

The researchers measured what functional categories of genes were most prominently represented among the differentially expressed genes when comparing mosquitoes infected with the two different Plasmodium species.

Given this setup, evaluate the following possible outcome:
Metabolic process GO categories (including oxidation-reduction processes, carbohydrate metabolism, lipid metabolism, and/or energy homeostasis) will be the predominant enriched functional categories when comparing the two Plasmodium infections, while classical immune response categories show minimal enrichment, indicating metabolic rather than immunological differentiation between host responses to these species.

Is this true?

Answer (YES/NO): NO